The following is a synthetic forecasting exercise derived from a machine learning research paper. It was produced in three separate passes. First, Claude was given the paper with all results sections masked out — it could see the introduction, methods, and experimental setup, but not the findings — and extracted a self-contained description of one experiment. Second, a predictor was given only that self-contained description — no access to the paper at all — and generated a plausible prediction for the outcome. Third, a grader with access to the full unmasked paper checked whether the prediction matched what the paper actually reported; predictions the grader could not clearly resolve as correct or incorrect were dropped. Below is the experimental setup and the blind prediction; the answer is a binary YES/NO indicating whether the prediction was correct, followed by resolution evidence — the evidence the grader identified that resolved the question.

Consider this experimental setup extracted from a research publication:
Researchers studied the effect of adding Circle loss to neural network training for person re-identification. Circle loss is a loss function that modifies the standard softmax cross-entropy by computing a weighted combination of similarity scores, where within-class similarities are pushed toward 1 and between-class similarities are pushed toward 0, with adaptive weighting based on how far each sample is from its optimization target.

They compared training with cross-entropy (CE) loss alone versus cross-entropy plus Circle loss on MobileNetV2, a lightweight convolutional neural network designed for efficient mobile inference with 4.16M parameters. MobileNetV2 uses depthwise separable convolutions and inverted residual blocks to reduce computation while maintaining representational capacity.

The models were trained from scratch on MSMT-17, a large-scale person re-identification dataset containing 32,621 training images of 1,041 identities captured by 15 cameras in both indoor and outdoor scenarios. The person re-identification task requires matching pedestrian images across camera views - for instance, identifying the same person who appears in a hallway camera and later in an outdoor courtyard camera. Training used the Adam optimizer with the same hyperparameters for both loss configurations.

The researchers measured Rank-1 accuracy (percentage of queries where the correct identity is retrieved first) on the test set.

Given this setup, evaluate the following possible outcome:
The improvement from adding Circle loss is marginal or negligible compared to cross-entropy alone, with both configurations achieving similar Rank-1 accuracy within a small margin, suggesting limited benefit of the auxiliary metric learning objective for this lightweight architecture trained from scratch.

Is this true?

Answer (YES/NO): NO